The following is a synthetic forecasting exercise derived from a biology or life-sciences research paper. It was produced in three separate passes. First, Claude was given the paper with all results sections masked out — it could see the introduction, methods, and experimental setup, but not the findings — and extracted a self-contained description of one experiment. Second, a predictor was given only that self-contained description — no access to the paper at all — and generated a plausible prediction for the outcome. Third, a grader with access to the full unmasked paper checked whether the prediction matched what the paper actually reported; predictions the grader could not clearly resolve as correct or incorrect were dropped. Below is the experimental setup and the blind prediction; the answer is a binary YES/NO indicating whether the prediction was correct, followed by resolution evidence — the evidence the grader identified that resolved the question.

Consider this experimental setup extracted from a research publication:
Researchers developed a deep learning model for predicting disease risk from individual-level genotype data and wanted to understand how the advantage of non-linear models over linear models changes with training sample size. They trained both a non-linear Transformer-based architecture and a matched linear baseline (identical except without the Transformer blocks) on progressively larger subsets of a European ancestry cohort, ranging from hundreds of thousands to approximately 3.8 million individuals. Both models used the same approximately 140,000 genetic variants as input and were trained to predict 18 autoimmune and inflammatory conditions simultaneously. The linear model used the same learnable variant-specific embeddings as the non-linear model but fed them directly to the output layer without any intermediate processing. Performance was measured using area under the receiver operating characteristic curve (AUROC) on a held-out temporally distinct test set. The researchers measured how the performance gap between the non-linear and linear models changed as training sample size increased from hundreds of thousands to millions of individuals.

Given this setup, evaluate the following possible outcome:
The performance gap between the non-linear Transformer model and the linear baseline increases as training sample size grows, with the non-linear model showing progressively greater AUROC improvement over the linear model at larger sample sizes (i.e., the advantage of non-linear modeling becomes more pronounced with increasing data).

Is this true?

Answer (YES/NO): YES